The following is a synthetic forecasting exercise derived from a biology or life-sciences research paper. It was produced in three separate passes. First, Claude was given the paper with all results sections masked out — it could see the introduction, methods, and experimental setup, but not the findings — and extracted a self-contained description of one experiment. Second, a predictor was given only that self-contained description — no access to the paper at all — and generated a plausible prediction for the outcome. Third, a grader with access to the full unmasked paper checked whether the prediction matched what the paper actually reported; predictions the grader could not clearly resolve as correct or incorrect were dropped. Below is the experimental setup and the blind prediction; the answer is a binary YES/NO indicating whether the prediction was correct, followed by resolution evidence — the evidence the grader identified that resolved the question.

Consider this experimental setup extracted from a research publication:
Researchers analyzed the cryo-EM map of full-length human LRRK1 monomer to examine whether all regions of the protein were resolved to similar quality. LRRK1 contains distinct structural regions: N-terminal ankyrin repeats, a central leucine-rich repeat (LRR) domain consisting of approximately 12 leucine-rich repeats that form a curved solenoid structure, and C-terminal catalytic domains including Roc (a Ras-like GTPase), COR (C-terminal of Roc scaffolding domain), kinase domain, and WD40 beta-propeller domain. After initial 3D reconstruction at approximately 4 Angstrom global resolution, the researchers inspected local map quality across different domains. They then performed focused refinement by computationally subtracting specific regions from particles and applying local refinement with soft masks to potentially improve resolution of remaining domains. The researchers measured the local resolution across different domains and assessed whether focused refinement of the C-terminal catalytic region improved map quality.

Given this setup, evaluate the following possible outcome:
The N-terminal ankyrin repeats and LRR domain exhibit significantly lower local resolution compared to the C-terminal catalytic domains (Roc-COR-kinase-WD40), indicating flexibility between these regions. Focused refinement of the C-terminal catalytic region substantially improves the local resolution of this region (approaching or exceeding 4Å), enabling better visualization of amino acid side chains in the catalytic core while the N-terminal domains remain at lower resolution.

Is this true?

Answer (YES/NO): YES